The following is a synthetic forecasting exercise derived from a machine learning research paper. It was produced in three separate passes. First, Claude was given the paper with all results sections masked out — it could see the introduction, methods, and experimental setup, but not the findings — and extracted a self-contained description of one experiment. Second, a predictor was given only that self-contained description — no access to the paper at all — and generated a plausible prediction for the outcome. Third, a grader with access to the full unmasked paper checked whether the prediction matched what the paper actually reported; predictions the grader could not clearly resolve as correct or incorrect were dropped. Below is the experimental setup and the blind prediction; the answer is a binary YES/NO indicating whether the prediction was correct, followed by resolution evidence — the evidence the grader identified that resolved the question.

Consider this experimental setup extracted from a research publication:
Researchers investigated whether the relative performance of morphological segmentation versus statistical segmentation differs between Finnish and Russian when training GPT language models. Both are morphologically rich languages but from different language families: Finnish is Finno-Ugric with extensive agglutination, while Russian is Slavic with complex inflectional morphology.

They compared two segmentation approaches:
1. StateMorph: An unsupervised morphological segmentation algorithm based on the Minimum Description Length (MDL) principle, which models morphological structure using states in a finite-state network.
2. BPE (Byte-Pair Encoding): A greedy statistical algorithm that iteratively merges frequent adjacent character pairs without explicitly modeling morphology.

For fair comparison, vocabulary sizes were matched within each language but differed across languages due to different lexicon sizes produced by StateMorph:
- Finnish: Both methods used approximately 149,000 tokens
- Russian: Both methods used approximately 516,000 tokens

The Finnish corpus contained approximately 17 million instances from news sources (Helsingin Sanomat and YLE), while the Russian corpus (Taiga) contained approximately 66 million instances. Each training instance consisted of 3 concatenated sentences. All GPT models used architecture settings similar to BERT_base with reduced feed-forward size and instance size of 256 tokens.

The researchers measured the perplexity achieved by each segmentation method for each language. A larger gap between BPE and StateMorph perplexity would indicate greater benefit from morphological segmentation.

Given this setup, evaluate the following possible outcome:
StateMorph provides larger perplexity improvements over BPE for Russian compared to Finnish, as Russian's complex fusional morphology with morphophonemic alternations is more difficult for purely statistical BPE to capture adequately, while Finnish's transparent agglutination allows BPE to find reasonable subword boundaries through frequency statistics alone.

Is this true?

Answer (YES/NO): NO